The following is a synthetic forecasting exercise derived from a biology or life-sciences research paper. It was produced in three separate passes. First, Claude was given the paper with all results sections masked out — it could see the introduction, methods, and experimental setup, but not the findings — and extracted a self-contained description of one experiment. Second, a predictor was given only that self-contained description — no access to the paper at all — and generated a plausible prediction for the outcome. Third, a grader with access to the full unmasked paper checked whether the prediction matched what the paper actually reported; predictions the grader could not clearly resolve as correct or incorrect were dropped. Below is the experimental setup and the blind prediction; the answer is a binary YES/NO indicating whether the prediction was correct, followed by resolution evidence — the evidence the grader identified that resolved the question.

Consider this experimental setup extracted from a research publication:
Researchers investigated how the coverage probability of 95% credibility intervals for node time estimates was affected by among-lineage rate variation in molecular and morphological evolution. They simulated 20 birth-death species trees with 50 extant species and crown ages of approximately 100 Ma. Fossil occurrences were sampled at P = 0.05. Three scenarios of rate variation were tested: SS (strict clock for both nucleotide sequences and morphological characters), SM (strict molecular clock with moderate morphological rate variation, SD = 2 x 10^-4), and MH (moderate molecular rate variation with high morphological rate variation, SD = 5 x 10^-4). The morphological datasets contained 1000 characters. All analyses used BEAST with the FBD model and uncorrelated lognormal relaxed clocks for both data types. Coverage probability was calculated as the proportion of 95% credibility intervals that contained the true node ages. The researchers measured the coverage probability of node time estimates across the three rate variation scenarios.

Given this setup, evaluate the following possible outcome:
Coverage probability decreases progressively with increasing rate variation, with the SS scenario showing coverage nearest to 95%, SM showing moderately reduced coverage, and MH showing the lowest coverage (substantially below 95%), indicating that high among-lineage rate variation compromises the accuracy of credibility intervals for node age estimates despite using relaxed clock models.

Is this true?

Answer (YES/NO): NO